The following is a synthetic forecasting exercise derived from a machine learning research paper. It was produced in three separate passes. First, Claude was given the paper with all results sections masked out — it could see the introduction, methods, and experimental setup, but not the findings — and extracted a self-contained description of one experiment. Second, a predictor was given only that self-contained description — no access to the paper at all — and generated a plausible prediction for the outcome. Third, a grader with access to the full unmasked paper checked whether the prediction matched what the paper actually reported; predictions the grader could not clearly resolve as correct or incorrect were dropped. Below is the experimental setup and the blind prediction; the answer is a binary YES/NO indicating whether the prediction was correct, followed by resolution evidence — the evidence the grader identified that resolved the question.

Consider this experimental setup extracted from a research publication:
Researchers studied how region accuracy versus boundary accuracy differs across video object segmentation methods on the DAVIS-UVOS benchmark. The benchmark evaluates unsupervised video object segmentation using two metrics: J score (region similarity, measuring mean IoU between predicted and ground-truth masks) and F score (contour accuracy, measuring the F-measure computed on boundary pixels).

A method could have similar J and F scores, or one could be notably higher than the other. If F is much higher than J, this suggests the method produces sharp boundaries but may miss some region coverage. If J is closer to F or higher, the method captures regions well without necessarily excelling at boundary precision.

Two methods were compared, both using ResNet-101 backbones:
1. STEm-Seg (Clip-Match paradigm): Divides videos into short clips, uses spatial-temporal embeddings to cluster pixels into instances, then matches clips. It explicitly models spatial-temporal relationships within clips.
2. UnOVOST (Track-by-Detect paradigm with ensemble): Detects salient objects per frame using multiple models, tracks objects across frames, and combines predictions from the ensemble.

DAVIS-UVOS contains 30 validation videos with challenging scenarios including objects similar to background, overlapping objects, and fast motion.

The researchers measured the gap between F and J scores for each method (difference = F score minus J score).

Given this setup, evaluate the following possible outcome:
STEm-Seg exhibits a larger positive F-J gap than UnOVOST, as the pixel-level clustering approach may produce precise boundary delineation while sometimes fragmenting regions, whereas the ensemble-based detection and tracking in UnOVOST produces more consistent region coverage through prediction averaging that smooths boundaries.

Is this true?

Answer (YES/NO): YES